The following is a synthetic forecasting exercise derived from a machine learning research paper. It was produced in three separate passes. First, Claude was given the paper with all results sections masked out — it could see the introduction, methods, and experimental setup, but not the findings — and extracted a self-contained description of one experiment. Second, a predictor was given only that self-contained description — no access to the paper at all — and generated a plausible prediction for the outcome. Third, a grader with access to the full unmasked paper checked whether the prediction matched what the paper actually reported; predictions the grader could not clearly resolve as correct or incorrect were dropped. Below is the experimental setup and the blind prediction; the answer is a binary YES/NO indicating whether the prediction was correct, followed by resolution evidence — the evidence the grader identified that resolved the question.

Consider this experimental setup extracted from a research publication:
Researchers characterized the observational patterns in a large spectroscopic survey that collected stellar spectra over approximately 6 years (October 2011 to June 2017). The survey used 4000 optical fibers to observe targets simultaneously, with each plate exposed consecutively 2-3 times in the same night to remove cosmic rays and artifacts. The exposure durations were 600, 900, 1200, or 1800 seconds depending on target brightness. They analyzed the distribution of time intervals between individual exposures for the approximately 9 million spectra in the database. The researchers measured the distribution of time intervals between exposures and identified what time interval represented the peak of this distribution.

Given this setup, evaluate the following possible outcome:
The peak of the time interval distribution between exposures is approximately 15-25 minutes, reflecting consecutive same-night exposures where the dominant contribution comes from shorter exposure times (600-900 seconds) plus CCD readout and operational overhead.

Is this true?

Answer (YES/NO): NO